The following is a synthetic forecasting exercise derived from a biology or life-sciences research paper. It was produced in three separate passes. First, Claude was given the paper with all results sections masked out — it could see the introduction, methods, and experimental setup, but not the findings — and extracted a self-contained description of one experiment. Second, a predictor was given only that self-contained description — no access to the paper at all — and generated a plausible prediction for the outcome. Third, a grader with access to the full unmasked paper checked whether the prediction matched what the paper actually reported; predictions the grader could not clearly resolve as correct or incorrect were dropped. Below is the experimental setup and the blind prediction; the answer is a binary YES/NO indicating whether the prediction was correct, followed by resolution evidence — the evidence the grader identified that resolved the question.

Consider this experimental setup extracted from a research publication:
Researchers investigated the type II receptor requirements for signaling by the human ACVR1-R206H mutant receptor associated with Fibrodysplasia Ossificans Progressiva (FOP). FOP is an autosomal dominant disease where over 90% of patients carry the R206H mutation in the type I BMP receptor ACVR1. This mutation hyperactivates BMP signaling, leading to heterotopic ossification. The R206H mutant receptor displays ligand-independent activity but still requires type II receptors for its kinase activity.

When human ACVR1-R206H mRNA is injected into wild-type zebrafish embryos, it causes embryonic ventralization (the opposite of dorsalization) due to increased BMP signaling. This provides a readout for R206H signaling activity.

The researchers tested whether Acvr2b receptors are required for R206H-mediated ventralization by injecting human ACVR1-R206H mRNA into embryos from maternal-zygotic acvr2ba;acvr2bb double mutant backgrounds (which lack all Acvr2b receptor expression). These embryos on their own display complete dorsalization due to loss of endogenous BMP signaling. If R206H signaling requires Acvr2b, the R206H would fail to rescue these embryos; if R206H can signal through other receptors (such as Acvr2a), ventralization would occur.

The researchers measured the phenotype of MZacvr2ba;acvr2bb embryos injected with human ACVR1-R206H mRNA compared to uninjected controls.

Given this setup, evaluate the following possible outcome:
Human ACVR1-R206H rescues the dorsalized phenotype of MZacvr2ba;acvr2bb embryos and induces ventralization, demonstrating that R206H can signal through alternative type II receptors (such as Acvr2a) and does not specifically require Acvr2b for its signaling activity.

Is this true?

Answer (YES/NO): NO